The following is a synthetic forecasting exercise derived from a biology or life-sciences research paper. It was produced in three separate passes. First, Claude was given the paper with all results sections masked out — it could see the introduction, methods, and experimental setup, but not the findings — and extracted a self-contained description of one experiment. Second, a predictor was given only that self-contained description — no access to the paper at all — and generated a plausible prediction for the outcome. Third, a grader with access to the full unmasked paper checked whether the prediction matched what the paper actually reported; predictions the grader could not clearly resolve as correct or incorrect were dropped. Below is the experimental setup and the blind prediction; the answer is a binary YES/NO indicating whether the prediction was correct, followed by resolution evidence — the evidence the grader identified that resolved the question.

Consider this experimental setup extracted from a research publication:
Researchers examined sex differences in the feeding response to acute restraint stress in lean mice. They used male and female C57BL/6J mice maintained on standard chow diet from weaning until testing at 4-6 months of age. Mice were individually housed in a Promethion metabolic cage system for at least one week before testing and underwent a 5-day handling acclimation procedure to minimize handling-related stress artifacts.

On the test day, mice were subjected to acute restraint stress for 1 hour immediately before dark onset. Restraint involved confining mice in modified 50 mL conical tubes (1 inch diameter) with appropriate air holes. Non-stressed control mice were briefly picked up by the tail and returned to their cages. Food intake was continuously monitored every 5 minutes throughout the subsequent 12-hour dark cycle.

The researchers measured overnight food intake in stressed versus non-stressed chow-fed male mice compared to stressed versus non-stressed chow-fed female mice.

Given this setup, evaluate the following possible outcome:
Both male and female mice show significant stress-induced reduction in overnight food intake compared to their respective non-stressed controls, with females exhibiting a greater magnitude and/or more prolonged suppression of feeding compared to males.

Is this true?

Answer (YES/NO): NO